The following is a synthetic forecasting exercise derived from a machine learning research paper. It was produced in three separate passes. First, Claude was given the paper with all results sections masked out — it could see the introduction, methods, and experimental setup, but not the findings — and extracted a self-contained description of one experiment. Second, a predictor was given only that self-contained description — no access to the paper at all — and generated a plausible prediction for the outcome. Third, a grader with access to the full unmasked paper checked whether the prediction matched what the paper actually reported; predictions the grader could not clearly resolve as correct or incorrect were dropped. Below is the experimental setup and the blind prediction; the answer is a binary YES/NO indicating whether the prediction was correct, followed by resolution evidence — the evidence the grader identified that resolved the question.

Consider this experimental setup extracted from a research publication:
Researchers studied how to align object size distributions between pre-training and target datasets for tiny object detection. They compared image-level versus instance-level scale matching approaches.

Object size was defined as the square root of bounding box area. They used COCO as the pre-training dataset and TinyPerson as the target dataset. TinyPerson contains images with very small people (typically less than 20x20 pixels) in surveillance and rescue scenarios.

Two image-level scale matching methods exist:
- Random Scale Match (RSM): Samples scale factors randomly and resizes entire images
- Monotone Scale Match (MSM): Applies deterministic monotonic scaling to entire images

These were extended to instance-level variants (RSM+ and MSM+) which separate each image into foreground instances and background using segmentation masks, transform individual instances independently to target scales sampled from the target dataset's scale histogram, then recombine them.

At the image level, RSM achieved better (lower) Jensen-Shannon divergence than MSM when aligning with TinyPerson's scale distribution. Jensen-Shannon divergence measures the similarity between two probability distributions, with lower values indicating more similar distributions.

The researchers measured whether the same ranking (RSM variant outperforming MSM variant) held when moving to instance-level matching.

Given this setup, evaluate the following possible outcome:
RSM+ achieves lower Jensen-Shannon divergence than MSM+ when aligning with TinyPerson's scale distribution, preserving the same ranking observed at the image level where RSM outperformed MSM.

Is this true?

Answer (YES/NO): NO